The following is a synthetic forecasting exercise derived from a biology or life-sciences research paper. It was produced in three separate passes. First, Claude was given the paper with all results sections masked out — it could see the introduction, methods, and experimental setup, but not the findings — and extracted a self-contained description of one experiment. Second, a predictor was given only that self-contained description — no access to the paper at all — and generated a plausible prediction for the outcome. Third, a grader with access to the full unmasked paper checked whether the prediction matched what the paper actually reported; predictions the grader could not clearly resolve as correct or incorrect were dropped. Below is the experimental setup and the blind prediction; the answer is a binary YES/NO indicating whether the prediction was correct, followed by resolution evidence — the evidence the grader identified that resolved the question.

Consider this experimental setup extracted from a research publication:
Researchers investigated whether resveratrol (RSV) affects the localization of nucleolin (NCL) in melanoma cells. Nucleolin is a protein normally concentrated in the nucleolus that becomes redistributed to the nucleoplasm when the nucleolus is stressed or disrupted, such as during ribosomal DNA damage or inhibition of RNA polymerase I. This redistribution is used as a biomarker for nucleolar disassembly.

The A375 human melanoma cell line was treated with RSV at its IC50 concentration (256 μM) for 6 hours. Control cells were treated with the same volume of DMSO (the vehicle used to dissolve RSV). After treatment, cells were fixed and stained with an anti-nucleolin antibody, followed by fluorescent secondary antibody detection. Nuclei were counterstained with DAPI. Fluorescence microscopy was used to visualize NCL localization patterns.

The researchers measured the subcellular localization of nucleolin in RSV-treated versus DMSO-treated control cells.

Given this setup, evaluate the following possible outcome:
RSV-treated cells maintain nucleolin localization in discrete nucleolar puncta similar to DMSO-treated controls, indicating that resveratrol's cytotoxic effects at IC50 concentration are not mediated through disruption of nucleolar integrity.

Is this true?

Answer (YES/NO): NO